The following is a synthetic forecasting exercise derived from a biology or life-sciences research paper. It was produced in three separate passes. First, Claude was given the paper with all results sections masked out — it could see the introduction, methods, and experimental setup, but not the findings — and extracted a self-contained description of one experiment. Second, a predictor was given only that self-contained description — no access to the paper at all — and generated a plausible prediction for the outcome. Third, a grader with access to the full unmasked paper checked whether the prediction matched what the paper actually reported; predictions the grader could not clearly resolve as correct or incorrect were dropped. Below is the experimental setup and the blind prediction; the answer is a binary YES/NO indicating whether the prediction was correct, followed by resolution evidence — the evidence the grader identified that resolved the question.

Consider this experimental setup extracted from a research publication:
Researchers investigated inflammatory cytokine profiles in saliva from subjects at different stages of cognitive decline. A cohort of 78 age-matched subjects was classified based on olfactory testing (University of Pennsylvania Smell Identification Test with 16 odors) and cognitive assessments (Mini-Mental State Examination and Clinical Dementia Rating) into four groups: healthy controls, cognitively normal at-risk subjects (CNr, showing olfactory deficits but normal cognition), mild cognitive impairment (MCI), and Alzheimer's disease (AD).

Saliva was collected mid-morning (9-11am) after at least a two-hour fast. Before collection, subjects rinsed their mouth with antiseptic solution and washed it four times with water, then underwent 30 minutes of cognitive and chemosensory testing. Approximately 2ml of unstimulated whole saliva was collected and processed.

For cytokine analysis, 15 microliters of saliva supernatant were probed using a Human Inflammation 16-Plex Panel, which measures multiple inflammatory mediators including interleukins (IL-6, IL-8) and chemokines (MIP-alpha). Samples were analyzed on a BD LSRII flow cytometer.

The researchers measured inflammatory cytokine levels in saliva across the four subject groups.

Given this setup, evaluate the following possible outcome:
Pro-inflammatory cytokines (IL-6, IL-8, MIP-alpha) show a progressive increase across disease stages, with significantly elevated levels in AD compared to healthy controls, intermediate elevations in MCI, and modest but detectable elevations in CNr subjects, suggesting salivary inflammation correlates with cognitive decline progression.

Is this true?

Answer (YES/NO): NO